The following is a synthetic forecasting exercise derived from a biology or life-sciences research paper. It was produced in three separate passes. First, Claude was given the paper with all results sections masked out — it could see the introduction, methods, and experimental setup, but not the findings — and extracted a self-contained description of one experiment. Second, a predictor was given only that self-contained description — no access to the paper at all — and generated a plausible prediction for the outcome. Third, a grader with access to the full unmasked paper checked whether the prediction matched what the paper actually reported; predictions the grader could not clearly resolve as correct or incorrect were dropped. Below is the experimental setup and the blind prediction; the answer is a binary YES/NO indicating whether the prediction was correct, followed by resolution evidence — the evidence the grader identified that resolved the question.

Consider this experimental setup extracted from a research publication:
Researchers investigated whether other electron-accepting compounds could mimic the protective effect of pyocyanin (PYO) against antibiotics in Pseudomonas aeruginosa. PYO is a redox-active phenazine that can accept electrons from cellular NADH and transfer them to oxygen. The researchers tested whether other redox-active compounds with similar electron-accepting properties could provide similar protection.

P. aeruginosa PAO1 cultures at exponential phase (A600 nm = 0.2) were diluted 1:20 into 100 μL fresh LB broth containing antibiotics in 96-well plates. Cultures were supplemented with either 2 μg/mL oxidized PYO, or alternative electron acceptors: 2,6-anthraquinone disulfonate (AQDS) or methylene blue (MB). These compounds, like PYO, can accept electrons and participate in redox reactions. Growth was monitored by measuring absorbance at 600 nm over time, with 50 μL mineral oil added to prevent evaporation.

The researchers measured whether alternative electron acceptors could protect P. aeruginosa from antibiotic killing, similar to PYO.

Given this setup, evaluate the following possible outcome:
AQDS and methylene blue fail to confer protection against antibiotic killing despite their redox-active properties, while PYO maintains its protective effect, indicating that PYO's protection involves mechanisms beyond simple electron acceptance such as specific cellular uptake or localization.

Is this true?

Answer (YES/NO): NO